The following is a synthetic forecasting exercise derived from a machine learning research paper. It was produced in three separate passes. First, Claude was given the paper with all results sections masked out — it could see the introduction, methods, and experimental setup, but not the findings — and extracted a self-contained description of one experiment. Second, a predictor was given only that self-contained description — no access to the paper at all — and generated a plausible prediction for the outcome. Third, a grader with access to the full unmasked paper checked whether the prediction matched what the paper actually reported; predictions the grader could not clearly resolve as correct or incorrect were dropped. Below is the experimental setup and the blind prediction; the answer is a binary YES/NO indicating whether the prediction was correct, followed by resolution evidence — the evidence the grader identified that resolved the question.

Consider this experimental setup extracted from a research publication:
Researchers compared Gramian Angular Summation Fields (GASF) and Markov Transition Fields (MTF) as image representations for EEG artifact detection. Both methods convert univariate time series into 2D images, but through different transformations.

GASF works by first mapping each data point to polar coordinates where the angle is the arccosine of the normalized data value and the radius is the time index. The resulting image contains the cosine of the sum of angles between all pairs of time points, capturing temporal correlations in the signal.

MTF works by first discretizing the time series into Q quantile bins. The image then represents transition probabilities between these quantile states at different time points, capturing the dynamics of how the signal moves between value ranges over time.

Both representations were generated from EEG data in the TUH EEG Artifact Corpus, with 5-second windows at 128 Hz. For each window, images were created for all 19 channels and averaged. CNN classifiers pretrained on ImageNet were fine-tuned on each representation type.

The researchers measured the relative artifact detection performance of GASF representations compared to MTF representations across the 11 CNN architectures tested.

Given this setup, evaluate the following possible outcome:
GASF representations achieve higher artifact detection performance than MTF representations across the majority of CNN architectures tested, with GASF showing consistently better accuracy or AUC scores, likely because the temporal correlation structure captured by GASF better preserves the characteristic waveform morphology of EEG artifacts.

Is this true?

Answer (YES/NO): NO